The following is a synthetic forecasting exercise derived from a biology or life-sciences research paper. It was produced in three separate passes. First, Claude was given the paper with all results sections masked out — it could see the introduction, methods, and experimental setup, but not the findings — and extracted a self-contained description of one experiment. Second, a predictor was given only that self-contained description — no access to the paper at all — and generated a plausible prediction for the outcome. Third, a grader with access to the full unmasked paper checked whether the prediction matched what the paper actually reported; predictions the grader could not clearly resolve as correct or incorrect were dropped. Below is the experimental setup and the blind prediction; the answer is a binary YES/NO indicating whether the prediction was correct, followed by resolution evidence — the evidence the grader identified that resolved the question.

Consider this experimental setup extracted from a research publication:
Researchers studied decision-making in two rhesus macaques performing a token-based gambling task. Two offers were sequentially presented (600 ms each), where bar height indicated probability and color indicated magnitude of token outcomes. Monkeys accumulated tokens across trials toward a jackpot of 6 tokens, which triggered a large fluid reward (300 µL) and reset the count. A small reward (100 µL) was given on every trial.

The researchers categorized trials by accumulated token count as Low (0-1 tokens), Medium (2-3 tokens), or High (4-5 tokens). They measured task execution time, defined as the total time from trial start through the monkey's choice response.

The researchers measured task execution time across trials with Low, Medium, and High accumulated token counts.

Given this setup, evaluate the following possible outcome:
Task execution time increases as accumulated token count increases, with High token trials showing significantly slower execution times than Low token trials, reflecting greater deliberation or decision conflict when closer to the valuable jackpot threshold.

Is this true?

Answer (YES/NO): NO